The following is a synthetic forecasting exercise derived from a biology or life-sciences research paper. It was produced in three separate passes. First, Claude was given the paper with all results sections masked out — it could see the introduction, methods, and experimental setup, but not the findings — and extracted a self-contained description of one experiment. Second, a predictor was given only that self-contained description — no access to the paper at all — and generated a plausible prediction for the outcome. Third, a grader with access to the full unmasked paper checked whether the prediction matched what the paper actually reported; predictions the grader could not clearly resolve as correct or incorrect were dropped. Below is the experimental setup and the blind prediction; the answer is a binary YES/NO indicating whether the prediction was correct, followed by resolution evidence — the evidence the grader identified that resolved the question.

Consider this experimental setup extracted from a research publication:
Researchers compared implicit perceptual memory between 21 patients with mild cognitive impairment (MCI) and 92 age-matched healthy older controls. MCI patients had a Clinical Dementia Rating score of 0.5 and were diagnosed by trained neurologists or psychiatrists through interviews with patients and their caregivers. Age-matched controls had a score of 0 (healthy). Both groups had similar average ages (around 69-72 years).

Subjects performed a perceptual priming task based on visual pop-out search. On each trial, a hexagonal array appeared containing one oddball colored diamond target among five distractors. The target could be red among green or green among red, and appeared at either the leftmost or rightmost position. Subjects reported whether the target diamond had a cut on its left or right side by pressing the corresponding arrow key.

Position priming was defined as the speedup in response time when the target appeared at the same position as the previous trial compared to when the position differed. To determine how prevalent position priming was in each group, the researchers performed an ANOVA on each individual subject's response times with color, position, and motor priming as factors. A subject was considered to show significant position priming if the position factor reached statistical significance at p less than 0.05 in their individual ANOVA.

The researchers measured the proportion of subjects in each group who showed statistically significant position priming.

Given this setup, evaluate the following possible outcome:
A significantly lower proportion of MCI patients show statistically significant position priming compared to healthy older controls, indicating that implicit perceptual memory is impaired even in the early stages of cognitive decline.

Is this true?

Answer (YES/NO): YES